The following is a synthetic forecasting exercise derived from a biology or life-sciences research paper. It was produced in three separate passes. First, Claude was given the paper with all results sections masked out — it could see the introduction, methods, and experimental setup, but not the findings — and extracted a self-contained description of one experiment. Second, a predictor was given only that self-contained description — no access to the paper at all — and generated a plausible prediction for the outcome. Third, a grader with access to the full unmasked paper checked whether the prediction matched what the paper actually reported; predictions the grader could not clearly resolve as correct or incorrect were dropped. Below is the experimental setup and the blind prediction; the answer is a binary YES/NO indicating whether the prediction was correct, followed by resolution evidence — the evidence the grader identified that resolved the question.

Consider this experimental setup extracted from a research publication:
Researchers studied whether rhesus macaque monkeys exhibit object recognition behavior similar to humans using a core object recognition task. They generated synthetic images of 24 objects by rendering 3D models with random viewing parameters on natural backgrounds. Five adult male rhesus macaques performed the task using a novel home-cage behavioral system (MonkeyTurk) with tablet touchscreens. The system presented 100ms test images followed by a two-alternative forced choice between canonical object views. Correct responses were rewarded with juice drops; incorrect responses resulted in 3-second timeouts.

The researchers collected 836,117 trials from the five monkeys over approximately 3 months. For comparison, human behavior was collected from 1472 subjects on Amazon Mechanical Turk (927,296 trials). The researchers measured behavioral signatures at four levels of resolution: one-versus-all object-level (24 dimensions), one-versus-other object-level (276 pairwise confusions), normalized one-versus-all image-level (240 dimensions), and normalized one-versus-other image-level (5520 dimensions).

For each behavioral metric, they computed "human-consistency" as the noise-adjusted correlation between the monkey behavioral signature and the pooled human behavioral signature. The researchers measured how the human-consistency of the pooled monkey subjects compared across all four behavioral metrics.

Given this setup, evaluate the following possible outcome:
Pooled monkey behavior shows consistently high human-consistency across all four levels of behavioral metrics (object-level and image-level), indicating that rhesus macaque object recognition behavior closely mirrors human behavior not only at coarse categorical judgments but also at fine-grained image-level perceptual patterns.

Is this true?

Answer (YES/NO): YES